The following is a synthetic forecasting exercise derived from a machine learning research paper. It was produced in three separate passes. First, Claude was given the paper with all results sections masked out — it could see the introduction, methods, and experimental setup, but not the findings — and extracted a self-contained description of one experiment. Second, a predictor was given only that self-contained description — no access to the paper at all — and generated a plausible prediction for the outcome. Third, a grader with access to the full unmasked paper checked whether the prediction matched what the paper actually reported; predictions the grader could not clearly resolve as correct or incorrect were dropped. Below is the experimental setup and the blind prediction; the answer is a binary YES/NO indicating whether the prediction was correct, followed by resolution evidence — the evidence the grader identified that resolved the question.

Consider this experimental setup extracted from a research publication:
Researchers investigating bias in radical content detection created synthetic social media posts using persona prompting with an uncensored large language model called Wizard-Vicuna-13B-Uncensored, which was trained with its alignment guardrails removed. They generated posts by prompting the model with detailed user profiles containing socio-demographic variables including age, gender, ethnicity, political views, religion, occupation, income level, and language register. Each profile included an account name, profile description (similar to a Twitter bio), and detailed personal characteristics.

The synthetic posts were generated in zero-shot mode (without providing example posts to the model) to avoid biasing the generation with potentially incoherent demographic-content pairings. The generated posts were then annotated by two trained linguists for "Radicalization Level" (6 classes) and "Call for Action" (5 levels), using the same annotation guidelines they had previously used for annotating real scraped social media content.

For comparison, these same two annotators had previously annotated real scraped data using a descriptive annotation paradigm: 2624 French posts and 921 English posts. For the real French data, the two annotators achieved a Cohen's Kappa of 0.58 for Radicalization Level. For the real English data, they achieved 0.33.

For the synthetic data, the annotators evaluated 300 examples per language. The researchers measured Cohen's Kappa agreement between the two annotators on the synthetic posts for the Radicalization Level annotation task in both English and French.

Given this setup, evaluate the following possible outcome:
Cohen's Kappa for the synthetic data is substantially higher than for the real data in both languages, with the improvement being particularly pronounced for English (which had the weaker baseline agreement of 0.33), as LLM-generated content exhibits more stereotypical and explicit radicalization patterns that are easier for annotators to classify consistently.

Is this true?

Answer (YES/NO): NO